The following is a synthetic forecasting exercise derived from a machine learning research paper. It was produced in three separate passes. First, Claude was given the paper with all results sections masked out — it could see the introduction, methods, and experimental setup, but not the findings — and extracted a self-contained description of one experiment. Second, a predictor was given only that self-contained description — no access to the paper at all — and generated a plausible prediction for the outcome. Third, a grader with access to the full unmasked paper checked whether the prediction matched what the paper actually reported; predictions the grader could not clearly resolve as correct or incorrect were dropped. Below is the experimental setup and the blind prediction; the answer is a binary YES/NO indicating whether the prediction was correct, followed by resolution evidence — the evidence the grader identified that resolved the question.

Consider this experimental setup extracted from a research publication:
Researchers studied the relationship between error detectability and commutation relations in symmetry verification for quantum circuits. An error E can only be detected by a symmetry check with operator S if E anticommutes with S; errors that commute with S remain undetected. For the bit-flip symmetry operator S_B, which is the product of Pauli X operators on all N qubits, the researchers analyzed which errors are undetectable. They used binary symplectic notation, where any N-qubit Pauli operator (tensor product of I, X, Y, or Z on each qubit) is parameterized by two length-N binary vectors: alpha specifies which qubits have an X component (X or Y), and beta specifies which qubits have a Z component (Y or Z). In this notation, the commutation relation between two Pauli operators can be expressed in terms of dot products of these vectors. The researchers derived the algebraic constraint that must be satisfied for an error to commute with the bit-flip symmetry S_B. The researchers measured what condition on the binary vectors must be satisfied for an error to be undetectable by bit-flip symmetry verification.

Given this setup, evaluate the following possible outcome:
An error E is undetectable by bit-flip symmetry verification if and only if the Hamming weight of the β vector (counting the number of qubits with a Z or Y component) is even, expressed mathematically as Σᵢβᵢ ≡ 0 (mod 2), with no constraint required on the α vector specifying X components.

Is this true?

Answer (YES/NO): YES